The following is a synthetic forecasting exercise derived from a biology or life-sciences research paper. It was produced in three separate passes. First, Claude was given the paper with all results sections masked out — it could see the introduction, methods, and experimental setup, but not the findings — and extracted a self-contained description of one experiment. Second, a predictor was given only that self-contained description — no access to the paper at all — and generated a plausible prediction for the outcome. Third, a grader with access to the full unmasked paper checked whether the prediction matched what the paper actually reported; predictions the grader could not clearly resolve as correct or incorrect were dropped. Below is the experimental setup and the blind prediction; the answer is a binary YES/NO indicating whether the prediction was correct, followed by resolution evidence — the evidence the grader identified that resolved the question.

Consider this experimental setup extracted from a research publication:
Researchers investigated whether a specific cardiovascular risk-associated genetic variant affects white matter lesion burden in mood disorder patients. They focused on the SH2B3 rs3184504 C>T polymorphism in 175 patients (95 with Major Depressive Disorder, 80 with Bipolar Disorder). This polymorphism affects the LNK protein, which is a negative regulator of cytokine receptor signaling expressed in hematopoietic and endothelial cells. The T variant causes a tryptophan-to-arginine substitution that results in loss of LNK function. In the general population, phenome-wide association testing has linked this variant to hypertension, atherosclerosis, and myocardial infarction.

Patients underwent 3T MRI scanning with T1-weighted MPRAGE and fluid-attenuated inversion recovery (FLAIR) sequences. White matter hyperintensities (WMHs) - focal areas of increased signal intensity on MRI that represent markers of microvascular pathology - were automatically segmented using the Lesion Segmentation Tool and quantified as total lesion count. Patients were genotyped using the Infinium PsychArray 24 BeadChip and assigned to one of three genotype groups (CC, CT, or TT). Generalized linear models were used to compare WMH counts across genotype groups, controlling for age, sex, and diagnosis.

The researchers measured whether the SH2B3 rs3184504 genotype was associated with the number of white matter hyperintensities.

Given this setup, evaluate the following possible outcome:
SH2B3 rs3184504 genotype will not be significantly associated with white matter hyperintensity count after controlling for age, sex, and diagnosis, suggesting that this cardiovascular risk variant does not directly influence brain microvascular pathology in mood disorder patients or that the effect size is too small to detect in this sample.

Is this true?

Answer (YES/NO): NO